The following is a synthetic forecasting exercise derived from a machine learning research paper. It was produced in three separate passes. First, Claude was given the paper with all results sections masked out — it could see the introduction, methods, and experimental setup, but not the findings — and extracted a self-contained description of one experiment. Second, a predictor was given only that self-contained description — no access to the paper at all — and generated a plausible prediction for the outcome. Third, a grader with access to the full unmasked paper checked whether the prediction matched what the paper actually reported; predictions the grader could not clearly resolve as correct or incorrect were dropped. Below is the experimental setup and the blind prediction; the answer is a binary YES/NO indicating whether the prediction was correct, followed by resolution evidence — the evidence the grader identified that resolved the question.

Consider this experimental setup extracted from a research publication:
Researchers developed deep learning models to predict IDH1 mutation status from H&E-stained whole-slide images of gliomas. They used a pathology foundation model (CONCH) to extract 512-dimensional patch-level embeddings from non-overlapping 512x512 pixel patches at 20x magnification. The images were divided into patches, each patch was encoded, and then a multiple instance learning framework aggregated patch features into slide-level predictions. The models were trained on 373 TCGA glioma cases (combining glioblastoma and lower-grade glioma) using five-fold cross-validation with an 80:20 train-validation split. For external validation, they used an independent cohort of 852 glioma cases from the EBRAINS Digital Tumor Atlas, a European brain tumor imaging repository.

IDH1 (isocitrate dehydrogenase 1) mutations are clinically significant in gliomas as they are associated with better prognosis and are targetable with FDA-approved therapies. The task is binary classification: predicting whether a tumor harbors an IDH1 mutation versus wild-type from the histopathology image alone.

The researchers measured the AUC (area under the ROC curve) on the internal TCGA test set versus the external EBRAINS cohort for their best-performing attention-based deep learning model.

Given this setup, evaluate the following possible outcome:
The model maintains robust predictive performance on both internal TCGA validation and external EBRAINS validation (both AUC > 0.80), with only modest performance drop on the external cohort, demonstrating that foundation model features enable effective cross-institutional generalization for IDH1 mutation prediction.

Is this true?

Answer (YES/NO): YES